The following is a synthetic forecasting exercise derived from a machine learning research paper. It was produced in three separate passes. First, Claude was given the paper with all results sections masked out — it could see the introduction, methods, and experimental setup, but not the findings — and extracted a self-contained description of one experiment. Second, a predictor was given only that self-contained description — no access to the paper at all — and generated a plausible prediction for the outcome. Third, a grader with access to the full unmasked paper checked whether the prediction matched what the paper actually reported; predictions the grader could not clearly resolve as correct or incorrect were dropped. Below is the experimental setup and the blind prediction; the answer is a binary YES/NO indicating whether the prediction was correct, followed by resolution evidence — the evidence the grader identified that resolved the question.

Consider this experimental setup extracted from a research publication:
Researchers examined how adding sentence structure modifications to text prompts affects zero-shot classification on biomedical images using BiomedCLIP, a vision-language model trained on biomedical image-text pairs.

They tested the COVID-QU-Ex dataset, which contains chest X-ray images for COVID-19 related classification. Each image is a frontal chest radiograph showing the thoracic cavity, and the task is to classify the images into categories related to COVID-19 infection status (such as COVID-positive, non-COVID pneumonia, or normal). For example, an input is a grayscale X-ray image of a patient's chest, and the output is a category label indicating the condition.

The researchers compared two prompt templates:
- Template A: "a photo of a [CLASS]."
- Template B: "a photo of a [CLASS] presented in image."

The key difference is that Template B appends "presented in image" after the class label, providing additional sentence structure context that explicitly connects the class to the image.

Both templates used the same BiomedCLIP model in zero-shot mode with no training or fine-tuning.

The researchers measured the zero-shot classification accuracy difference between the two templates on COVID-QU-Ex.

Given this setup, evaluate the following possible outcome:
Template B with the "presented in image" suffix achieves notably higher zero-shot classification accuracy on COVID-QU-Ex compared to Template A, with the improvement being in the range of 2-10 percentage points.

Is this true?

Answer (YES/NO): NO